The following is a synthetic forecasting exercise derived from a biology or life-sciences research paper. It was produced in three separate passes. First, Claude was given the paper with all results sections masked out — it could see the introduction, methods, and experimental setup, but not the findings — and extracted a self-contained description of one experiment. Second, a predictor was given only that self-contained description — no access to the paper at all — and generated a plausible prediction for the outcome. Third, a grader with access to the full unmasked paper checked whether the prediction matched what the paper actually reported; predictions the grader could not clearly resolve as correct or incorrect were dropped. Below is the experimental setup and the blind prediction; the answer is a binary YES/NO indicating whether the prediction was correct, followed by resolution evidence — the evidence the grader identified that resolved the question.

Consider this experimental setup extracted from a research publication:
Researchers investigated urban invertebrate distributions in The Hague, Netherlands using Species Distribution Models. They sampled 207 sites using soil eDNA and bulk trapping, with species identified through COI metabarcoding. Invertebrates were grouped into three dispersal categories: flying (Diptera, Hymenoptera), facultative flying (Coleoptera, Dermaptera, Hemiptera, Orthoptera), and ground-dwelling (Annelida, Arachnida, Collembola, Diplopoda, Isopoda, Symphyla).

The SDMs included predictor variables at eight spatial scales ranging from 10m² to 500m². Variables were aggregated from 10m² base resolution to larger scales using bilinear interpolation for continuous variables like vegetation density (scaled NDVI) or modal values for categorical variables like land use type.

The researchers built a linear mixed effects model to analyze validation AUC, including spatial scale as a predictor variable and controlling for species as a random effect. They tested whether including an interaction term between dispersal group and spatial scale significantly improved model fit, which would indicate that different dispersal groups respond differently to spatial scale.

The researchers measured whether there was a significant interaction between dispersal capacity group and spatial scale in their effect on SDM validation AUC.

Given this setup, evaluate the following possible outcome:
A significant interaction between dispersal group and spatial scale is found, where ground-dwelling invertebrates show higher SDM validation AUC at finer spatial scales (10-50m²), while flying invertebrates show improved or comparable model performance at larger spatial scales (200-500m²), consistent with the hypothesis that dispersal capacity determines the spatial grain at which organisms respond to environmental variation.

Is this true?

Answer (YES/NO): NO